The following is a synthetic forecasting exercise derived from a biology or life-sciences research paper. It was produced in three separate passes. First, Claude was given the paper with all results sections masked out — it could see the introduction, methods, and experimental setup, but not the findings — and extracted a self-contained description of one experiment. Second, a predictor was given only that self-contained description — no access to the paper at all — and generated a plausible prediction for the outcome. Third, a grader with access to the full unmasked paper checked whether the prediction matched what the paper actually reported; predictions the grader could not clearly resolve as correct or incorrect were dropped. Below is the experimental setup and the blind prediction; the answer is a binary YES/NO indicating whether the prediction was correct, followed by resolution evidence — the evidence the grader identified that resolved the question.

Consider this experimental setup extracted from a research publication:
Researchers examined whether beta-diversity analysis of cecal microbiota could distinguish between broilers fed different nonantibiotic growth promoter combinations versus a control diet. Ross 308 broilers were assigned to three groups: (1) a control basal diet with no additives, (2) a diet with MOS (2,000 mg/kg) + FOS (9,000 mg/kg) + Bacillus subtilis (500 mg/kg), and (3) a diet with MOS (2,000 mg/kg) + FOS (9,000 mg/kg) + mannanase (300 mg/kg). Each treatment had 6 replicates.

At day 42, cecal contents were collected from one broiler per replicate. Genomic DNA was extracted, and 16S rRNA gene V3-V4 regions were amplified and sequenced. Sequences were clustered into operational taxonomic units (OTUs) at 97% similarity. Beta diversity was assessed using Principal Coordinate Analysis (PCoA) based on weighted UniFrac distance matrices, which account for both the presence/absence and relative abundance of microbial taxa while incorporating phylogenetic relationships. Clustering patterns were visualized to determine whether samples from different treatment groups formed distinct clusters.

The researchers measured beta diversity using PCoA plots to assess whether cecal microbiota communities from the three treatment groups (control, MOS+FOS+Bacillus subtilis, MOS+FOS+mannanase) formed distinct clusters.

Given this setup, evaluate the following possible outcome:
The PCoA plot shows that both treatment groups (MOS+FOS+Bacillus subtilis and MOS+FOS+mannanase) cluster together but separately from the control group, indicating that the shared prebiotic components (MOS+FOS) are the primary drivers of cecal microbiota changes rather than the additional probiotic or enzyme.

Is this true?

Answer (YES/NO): NO